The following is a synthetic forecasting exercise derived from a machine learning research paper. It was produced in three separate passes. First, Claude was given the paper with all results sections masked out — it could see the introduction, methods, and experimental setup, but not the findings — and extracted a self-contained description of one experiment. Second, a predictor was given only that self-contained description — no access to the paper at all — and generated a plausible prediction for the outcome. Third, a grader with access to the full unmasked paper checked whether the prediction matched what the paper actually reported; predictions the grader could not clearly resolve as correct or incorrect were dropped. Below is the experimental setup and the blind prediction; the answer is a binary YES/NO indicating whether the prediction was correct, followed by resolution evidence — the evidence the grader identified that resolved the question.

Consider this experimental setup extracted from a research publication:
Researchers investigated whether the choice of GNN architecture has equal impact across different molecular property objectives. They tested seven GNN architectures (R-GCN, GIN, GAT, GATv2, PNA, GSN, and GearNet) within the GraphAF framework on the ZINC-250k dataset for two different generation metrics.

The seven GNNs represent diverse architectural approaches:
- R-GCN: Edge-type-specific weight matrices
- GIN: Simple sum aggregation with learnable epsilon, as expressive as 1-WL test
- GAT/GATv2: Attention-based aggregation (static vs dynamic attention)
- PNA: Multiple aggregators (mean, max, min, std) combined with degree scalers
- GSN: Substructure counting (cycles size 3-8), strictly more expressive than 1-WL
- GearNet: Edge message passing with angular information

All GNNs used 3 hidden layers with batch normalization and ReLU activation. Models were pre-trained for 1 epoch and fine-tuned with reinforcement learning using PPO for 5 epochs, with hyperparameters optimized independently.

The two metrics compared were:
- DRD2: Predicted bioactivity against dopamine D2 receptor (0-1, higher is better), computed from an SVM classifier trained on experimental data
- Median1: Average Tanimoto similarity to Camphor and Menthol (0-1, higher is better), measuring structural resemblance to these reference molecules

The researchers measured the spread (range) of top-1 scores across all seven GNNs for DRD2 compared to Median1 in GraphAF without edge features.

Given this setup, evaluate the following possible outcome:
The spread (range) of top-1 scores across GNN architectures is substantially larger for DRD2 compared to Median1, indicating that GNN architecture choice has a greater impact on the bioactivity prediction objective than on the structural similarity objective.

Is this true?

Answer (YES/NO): YES